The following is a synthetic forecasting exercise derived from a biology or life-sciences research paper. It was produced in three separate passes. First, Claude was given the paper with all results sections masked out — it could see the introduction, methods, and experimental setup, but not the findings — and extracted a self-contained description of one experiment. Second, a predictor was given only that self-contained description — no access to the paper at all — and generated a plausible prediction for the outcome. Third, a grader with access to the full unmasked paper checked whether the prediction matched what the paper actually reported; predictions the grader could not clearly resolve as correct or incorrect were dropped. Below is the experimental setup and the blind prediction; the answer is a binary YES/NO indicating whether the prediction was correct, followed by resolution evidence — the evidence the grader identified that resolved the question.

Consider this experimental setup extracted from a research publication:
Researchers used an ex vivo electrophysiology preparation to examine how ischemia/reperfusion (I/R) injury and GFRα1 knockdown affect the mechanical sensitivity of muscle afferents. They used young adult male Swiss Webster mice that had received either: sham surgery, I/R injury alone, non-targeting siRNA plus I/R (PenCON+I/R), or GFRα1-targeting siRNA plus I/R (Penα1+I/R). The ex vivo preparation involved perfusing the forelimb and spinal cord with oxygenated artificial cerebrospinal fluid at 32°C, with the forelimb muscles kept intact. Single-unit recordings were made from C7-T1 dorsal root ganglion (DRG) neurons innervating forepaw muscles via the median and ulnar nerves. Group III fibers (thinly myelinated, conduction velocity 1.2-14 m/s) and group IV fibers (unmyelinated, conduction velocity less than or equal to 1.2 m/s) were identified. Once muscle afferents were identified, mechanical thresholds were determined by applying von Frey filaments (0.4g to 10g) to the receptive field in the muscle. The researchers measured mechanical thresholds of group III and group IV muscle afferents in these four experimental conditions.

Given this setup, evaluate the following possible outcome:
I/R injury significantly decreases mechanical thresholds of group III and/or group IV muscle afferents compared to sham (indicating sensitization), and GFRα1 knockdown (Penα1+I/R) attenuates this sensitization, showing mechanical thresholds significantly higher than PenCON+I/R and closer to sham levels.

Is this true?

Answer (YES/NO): YES